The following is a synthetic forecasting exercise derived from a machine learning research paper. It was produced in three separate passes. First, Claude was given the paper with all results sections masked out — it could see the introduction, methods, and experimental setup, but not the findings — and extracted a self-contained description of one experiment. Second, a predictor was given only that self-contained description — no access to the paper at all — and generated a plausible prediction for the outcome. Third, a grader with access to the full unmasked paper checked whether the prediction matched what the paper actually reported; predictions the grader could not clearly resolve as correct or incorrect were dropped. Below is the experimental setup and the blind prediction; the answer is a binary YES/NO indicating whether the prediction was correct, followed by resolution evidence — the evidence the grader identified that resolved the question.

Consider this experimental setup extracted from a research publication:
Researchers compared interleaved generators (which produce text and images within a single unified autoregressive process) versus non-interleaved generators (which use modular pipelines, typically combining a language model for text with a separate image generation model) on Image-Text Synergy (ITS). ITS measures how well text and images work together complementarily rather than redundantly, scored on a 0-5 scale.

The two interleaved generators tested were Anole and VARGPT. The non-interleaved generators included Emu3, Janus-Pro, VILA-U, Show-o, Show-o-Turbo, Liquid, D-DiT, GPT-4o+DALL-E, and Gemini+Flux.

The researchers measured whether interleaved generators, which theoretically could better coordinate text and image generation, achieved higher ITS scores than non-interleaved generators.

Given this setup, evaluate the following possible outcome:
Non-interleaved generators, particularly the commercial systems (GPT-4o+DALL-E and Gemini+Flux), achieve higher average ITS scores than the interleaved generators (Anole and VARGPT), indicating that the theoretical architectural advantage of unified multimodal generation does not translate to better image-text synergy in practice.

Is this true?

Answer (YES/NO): YES